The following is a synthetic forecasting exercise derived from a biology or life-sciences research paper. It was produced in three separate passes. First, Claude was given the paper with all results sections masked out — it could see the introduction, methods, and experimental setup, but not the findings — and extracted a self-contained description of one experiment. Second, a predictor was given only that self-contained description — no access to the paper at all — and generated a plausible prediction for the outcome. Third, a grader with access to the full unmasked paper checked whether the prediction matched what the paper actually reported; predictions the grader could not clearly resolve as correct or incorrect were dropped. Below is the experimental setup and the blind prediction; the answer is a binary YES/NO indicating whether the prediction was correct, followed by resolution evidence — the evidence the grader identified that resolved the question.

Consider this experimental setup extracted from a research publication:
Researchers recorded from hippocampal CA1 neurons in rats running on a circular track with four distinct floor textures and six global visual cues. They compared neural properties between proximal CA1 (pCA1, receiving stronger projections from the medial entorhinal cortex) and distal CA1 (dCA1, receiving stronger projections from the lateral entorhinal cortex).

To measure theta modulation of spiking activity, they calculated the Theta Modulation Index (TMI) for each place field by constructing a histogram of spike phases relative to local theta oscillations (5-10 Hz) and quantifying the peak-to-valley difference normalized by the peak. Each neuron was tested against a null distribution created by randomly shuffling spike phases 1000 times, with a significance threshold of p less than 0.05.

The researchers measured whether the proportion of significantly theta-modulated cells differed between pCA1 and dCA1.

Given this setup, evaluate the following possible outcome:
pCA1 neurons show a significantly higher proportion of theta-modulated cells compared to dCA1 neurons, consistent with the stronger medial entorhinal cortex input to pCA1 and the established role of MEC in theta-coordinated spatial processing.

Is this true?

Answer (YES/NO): NO